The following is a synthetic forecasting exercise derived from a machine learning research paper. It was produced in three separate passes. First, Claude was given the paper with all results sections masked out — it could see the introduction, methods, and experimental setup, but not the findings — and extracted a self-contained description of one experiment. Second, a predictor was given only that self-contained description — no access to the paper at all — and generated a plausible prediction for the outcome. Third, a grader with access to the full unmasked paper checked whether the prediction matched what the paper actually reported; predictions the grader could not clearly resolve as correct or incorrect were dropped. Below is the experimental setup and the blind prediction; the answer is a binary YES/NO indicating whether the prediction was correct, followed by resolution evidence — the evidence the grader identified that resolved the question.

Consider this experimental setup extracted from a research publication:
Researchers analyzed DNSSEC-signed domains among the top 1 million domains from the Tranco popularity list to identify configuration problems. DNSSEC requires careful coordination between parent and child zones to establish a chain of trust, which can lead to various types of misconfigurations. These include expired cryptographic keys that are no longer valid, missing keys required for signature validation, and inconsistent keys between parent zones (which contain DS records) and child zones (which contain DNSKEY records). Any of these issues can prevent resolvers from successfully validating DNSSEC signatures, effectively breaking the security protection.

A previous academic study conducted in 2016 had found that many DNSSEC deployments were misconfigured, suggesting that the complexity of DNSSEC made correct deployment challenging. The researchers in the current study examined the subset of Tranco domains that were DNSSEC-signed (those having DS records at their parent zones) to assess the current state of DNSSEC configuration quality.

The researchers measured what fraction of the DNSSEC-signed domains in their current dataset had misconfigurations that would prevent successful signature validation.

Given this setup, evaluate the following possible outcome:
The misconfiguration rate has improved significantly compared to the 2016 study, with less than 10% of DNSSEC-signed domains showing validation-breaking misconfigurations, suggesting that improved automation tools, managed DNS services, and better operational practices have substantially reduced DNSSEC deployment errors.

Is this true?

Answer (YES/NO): YES